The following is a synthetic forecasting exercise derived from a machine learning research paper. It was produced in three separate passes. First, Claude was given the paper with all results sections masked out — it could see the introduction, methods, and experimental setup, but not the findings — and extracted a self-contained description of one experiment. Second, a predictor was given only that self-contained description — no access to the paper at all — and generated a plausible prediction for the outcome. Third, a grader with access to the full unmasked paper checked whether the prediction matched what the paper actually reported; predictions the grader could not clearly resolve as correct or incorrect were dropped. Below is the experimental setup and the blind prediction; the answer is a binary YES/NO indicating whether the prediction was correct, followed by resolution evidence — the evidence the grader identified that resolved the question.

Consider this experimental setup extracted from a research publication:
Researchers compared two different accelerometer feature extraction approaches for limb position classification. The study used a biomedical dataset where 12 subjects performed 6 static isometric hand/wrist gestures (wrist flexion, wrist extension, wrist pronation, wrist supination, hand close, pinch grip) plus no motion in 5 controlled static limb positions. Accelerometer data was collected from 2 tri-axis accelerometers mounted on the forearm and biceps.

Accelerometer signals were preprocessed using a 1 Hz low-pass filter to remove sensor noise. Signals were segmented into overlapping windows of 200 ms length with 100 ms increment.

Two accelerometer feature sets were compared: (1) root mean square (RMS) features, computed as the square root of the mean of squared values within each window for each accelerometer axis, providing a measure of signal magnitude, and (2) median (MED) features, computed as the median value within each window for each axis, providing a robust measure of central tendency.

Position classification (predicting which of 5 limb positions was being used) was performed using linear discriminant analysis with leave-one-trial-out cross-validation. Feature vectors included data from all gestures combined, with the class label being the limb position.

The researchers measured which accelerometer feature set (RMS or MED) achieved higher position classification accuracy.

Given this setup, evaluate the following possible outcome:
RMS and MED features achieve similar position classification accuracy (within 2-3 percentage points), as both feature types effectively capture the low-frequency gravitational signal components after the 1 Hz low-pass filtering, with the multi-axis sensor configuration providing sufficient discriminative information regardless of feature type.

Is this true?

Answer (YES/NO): NO